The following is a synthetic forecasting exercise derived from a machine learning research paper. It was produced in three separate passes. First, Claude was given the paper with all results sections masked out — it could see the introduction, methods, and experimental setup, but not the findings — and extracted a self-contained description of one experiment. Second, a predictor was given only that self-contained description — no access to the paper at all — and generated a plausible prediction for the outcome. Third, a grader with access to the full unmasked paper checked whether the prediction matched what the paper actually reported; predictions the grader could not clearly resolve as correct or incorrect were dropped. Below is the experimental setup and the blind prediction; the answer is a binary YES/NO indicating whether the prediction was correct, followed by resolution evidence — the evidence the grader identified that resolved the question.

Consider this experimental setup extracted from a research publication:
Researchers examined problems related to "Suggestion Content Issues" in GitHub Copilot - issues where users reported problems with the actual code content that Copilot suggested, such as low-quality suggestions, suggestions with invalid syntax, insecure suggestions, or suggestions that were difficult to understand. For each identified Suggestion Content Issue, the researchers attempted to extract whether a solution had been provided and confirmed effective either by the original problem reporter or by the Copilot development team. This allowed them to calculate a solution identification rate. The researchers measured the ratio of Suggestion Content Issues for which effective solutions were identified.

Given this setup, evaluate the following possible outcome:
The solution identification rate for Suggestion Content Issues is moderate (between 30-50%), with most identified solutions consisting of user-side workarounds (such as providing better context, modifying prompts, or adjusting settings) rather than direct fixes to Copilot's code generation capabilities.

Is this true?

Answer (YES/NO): NO